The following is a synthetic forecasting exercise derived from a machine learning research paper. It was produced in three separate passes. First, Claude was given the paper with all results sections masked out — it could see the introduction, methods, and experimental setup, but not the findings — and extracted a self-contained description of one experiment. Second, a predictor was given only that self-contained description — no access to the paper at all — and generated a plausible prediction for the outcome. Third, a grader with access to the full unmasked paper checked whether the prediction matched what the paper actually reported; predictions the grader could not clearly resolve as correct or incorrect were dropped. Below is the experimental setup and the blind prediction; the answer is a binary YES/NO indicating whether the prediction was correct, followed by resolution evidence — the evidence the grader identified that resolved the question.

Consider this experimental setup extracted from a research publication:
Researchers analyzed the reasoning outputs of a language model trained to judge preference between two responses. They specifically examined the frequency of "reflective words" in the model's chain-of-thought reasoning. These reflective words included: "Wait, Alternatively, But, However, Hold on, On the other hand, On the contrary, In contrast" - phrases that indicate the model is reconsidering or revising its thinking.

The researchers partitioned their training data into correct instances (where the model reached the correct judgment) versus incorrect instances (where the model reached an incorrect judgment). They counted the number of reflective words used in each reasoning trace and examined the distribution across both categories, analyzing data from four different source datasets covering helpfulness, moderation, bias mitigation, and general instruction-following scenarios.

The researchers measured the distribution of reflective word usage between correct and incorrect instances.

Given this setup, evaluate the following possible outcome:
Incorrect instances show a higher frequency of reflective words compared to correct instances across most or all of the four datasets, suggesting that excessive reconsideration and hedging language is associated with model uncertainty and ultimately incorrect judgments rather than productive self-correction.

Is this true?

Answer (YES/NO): YES